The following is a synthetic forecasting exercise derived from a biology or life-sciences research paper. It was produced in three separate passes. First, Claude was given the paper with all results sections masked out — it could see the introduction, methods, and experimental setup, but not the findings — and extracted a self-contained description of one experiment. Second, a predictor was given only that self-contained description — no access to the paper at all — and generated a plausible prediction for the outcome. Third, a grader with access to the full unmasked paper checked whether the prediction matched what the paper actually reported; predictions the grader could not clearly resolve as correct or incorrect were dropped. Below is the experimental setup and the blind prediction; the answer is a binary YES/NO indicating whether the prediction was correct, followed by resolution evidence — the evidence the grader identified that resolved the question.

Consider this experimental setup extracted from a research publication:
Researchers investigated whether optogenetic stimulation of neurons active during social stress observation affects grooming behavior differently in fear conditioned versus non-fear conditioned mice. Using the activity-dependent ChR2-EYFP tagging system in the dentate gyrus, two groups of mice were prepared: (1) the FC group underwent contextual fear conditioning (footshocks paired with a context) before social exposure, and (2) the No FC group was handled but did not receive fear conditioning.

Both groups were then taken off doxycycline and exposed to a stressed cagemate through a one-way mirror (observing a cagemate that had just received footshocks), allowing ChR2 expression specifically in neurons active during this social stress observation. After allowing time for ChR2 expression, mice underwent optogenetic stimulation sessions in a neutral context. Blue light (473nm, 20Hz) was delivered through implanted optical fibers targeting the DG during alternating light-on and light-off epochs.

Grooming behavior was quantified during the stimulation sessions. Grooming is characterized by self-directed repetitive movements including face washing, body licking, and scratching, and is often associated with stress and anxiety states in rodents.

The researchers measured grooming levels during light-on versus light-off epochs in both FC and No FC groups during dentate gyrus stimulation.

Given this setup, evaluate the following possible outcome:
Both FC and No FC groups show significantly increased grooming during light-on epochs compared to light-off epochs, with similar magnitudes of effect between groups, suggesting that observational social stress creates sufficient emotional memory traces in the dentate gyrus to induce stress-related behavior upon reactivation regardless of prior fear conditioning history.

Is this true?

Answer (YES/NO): NO